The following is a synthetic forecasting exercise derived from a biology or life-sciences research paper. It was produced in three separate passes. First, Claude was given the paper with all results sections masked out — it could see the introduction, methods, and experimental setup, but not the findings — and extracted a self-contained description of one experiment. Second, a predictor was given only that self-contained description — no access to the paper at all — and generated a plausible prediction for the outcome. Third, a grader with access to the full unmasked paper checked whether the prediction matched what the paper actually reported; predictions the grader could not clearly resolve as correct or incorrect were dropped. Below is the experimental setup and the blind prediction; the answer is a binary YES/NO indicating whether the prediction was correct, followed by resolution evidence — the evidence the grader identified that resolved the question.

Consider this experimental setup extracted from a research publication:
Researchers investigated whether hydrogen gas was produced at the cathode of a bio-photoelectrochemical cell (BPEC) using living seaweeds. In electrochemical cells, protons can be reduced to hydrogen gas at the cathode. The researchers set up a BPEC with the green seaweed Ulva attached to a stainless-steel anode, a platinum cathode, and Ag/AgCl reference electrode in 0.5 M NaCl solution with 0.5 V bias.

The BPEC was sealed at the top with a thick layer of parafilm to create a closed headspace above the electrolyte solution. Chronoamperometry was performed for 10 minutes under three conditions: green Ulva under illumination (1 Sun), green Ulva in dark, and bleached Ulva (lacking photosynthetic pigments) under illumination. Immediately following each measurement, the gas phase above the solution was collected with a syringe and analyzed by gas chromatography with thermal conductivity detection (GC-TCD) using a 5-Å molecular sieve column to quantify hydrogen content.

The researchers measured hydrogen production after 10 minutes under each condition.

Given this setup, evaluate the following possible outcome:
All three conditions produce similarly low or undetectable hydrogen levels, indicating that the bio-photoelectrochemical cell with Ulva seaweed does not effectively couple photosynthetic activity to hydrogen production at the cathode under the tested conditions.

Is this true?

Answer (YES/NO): NO